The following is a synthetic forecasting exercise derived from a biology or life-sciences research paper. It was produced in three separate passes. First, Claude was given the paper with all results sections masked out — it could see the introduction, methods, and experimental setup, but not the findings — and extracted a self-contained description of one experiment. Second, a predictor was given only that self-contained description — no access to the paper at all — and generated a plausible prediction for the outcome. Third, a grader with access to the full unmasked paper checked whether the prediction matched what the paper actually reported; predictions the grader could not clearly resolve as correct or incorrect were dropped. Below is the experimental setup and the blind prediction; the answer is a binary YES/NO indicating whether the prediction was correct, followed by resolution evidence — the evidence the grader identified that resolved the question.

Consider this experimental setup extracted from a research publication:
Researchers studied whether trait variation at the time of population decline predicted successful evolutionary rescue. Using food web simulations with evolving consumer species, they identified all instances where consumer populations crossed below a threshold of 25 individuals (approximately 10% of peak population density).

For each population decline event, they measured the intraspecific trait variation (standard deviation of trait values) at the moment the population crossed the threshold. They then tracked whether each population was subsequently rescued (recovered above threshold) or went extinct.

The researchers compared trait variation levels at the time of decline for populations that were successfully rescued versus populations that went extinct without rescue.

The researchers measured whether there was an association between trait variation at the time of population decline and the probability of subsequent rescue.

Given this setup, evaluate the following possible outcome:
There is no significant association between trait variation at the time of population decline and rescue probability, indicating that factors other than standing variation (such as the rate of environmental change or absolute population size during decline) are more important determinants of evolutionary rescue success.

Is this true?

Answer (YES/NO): NO